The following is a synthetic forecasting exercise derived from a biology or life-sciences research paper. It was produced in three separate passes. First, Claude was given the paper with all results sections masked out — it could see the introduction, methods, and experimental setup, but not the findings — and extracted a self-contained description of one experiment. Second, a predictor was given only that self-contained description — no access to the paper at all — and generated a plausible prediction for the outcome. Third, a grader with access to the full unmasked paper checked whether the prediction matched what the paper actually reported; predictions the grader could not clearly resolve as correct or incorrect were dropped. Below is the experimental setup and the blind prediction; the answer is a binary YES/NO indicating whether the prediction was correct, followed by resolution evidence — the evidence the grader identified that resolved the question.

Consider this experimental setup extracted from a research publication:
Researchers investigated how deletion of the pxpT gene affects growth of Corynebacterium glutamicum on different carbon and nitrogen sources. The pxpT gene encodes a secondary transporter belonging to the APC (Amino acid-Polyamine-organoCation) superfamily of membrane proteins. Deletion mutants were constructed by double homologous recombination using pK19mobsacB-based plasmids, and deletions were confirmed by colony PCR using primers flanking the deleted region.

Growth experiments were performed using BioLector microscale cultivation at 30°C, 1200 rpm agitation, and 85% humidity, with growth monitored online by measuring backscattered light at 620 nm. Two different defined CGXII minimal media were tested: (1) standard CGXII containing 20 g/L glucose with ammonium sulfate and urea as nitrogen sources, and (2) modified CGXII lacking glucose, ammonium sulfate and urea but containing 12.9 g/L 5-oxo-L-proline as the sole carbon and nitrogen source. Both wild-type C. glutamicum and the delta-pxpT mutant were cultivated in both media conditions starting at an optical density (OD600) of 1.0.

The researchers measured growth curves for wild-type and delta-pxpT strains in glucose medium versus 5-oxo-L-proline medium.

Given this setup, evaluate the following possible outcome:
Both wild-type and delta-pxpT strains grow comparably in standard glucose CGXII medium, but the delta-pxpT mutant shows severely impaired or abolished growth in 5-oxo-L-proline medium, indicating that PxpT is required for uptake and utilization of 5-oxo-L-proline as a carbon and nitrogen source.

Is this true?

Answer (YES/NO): YES